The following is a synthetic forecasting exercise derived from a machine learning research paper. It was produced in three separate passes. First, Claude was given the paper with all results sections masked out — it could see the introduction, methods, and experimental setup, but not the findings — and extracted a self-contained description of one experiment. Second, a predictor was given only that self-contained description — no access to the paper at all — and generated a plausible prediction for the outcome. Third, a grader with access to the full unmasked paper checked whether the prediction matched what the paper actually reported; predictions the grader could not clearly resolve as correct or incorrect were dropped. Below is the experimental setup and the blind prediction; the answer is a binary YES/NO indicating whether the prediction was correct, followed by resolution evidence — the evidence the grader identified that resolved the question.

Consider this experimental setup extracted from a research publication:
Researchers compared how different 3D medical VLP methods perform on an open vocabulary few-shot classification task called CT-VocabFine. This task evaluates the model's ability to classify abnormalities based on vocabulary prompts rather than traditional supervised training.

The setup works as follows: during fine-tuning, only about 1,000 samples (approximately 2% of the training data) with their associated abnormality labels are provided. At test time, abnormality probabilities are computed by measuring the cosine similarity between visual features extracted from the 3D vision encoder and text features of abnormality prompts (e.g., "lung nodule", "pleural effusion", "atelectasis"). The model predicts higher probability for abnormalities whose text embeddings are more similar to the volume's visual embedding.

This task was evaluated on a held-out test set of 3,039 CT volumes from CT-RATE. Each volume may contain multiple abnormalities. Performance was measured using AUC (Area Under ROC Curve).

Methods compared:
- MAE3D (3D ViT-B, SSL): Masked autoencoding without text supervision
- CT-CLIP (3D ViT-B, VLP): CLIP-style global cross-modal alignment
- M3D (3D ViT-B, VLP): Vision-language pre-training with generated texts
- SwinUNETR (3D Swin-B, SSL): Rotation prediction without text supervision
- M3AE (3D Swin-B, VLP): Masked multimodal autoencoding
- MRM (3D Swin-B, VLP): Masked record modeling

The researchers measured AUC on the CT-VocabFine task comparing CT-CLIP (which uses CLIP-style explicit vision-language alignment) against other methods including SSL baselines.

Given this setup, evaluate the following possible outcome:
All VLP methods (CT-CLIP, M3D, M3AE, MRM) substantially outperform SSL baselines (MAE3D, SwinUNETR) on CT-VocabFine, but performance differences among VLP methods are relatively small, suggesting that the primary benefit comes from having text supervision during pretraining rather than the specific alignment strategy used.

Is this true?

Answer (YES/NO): NO